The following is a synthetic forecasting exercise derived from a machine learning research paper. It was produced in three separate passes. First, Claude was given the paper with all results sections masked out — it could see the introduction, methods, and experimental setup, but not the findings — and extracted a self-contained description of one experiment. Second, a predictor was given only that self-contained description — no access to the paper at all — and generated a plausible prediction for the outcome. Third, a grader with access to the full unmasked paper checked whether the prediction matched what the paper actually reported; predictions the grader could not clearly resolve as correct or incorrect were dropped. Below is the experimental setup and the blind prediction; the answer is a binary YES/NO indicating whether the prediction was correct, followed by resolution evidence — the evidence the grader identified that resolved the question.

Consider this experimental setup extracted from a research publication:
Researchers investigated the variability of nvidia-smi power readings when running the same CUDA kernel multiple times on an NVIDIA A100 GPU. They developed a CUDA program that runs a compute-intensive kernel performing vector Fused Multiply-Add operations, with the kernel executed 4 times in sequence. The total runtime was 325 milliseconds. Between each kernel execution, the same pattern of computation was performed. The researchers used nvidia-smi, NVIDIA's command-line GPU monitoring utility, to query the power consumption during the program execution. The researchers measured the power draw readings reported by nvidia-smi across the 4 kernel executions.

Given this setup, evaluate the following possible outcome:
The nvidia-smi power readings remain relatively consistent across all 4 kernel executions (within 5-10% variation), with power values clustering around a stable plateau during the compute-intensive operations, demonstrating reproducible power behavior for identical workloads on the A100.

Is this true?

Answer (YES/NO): NO